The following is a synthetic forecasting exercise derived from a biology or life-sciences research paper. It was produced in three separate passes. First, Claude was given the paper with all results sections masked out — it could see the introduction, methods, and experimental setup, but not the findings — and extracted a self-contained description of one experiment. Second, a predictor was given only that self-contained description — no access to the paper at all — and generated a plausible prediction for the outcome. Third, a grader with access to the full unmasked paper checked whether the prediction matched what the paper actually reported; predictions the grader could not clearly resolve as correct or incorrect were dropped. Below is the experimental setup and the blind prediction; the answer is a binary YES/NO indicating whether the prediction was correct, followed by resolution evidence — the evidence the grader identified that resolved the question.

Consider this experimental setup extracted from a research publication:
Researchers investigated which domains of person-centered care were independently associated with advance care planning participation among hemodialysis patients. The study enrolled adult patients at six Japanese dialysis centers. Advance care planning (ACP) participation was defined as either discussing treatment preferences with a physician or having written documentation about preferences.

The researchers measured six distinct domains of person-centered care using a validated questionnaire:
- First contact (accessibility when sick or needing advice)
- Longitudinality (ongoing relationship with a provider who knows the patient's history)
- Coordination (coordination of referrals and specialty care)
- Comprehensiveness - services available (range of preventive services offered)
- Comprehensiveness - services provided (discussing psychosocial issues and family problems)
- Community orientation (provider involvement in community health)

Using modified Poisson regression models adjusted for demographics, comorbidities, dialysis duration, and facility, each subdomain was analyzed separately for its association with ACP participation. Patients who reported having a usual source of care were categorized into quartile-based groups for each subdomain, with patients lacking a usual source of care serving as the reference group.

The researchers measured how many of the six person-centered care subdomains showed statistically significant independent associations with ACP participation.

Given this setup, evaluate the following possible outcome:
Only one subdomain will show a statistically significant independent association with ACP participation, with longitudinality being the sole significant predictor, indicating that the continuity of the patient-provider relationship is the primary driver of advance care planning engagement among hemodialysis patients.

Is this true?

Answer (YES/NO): NO